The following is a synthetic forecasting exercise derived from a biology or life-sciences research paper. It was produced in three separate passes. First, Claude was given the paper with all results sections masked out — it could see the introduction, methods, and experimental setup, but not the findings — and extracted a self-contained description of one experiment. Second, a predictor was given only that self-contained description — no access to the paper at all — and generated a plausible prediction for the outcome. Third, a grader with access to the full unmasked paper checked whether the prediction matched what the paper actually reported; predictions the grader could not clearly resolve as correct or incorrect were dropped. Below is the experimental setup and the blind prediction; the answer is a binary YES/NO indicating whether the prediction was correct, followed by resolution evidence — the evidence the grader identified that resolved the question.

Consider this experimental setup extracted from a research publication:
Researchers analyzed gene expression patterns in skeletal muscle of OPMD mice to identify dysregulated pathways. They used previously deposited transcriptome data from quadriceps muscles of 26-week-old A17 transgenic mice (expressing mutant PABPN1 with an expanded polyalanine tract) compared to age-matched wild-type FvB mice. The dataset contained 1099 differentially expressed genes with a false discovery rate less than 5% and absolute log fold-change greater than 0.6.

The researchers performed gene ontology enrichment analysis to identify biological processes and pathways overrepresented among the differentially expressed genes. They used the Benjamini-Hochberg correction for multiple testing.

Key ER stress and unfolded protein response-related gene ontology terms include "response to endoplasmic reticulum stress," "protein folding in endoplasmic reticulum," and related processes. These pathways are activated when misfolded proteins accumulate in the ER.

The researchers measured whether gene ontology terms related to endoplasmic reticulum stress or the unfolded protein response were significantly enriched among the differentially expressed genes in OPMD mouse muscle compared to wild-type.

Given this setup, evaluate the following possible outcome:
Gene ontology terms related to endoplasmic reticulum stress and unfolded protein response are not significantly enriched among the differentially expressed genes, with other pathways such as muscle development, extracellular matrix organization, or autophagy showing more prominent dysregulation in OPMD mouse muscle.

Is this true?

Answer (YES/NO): NO